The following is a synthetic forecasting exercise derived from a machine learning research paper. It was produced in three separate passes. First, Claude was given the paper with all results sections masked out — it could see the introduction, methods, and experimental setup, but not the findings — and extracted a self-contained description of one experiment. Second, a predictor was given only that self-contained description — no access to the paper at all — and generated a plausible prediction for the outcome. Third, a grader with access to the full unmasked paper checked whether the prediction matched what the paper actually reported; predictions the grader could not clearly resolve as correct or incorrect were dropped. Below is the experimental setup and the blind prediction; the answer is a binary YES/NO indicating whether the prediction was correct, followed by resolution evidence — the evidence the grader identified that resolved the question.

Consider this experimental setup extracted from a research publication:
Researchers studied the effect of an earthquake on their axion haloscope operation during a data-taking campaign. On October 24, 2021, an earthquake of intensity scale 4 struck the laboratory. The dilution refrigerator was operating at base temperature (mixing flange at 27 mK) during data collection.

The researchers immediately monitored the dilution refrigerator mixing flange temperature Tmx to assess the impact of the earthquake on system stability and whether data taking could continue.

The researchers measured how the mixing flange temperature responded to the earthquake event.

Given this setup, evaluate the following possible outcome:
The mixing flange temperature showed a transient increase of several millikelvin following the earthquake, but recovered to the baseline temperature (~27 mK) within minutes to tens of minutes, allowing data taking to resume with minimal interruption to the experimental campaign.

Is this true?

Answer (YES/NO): YES